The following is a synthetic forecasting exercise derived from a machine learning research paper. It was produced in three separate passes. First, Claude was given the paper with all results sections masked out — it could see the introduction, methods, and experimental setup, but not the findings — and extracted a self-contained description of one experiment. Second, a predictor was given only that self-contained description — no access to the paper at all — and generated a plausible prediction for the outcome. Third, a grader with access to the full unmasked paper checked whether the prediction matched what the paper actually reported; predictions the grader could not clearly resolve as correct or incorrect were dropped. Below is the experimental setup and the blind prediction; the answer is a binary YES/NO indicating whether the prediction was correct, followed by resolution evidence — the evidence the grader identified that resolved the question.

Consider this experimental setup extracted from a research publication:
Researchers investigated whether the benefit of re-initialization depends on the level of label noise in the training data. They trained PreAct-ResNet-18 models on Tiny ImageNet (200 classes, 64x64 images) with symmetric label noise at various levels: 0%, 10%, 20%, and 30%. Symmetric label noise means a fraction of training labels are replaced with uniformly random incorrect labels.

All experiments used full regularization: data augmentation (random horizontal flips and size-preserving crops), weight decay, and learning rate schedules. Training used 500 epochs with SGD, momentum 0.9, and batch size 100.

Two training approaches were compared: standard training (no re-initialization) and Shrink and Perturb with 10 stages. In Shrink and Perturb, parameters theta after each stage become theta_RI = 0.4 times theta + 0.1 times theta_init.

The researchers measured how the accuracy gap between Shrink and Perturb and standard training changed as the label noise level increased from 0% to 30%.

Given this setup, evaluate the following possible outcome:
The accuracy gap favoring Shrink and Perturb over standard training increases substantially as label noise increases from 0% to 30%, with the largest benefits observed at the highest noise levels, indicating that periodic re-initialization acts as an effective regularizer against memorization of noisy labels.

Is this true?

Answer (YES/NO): YES